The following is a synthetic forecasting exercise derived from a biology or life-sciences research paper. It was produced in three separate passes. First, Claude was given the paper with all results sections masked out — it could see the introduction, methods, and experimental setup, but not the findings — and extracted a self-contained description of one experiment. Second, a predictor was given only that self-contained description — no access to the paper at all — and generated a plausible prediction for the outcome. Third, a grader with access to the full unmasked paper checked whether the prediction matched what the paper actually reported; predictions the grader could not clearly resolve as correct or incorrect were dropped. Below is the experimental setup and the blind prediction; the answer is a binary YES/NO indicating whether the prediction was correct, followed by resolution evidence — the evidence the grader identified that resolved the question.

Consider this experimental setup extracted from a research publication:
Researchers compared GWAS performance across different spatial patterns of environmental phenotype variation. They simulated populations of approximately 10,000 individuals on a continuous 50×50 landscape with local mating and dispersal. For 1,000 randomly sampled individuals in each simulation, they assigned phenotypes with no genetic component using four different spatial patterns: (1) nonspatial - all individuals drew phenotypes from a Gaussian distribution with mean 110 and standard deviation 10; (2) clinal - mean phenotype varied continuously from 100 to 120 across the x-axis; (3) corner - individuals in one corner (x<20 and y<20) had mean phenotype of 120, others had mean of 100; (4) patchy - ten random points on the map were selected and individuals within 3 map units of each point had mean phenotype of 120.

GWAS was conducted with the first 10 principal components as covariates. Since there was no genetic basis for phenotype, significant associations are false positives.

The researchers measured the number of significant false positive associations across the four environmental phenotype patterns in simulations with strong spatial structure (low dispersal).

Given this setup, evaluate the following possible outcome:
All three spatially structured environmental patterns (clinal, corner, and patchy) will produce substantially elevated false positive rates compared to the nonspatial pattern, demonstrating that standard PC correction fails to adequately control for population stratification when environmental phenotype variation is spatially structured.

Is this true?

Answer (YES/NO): NO